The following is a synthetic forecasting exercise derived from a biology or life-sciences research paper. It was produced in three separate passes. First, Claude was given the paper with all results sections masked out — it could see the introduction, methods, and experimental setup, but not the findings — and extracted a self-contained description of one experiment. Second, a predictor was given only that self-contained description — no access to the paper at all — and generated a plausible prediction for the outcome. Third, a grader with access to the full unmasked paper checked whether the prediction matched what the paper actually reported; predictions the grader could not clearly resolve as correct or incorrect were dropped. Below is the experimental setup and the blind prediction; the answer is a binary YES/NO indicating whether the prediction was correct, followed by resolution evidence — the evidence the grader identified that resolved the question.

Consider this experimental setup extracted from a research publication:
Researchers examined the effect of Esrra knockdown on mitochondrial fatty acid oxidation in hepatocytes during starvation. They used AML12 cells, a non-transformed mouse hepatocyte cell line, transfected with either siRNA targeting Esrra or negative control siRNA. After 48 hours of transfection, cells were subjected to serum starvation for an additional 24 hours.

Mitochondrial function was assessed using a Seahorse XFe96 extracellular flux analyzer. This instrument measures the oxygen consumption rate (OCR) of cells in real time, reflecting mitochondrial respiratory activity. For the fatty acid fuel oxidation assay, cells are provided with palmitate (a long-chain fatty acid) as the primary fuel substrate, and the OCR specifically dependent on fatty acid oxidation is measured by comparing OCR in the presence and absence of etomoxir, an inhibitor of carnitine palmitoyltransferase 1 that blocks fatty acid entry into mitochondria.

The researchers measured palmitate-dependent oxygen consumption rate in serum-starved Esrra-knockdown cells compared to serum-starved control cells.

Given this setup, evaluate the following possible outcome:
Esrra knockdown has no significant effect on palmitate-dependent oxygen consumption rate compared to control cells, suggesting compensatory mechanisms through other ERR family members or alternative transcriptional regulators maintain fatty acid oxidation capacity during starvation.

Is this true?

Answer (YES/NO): NO